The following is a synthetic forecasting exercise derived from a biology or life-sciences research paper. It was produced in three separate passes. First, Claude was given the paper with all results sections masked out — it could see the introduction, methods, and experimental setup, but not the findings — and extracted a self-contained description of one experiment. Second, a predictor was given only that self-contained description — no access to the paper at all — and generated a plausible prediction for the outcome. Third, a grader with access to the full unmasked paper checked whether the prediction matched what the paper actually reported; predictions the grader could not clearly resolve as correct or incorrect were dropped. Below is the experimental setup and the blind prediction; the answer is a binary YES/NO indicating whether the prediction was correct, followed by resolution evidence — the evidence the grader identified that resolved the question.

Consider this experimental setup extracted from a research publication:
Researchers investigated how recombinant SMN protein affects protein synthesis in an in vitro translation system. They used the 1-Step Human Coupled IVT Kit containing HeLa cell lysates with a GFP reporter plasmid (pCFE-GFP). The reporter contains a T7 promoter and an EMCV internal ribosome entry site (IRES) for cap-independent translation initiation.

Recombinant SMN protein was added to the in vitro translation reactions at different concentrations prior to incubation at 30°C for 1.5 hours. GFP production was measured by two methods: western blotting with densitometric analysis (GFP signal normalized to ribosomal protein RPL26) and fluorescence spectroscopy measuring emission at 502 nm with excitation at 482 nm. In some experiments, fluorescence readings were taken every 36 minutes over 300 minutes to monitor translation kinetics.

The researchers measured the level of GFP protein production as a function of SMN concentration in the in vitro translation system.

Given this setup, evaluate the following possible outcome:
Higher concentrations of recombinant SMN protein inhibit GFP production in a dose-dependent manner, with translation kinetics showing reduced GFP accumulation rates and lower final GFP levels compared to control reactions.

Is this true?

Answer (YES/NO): NO